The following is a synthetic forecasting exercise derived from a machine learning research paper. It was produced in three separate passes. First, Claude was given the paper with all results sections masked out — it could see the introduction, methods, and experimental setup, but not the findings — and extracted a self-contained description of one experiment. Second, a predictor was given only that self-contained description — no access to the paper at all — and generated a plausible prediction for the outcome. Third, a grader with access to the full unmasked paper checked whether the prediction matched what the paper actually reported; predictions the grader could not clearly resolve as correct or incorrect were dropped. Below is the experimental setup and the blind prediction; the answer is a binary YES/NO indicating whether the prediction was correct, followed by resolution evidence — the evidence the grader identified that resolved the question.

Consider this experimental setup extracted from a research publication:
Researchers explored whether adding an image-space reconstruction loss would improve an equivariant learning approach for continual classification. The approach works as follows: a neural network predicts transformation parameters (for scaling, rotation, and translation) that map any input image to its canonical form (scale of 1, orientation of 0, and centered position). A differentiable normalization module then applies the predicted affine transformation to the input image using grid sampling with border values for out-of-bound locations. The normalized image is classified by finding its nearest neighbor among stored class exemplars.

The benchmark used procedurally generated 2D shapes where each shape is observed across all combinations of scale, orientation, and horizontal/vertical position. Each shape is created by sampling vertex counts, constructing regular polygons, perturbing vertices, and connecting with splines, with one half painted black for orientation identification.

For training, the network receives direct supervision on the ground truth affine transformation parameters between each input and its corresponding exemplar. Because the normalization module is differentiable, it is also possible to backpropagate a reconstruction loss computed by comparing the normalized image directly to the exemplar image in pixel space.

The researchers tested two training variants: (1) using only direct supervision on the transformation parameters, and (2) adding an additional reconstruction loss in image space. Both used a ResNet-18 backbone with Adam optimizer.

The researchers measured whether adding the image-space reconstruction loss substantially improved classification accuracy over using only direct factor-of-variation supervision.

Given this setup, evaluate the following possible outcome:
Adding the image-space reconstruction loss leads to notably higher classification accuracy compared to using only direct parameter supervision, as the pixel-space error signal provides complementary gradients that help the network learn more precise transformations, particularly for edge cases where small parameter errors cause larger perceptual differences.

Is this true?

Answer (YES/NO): NO